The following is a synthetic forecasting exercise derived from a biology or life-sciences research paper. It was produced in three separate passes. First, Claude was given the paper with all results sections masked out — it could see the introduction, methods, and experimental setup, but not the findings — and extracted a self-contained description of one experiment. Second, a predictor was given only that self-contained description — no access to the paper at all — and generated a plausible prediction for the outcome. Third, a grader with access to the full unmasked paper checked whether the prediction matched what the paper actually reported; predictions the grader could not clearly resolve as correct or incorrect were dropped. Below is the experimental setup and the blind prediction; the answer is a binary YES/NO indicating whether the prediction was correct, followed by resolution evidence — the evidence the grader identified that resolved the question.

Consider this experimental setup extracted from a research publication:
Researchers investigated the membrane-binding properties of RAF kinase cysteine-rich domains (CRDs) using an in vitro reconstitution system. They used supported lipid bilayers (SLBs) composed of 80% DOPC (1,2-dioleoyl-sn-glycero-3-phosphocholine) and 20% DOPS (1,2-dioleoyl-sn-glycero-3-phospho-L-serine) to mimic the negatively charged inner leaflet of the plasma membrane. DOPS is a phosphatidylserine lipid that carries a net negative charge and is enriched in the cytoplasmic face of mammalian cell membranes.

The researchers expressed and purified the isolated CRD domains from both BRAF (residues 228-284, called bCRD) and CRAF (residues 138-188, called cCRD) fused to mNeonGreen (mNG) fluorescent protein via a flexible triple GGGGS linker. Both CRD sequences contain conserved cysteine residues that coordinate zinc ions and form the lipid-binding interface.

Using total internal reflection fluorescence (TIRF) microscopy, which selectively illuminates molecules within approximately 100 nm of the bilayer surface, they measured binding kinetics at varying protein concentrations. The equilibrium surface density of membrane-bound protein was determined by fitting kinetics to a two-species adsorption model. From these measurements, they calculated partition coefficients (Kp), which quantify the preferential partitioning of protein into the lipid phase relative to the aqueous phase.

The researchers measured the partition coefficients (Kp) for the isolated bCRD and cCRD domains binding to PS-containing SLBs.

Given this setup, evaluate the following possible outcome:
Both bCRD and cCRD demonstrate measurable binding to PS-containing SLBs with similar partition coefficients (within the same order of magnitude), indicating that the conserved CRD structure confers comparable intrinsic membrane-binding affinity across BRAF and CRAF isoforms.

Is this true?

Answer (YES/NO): NO